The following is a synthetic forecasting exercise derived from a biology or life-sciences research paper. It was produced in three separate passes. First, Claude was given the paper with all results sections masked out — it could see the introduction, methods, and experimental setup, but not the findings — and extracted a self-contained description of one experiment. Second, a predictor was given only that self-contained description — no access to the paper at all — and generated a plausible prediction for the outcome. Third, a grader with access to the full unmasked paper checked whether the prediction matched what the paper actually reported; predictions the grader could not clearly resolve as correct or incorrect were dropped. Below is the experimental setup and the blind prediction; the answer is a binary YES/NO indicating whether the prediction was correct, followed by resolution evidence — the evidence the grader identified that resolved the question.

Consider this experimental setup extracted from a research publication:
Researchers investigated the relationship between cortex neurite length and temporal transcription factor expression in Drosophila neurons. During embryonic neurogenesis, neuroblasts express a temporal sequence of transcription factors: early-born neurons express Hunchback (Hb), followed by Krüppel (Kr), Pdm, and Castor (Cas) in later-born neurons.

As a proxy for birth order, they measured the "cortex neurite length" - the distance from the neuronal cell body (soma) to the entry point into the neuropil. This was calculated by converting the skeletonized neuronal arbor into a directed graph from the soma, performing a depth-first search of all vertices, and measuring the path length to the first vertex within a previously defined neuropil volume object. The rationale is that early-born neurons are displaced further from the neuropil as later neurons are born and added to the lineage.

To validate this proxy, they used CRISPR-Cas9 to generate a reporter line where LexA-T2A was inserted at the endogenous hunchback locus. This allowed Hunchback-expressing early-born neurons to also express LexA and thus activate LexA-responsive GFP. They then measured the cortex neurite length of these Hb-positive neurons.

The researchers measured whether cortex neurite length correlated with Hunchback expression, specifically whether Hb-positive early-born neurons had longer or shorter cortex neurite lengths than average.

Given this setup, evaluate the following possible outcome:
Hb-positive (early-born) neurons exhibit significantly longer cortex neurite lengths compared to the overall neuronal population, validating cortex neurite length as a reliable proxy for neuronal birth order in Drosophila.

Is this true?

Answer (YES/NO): NO